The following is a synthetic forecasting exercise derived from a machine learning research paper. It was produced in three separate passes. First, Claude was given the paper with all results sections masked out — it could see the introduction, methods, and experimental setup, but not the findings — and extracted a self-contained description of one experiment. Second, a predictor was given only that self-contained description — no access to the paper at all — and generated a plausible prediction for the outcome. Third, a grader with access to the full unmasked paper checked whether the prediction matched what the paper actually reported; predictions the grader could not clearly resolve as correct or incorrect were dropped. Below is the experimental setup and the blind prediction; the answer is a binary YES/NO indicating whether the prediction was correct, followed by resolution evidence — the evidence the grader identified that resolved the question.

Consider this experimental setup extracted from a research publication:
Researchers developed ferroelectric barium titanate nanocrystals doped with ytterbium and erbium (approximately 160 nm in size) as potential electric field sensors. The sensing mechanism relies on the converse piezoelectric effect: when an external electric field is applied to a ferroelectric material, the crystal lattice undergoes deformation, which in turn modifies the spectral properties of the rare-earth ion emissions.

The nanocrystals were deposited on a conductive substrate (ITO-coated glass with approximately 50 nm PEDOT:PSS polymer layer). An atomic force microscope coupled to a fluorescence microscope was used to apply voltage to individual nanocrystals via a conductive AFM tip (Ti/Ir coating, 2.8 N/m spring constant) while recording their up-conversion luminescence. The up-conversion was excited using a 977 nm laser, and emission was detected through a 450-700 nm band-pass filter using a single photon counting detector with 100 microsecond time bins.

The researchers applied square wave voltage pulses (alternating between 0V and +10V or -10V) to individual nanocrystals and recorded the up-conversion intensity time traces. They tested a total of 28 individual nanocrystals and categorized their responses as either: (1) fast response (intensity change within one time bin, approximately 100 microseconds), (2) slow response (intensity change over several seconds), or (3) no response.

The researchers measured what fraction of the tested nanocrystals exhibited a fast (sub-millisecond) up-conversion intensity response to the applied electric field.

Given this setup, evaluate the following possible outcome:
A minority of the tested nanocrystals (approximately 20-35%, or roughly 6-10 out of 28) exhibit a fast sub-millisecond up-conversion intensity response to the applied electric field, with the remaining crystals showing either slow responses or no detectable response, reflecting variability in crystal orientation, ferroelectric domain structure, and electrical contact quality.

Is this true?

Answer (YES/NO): NO